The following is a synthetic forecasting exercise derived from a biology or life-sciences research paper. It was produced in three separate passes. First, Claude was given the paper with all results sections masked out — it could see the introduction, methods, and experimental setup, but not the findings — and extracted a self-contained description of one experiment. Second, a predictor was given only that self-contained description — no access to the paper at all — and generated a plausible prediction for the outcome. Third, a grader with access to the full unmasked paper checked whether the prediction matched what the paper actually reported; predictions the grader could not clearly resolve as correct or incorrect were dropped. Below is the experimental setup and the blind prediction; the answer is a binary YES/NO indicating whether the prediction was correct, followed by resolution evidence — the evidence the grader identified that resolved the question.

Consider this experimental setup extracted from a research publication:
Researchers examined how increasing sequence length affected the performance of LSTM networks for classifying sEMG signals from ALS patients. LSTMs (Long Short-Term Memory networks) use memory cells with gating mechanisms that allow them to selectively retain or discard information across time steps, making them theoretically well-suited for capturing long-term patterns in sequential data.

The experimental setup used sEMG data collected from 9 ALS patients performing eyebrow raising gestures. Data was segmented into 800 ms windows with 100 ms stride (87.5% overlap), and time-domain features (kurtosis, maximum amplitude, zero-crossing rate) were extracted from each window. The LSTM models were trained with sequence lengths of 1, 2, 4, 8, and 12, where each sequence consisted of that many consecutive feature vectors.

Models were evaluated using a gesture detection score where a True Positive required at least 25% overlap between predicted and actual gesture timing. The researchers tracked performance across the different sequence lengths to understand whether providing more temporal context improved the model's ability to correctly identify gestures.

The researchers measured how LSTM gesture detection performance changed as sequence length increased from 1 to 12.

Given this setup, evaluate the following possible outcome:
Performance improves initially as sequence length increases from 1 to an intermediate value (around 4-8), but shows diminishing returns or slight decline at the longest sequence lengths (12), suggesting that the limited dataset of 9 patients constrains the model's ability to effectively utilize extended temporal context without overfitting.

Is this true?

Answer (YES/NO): NO